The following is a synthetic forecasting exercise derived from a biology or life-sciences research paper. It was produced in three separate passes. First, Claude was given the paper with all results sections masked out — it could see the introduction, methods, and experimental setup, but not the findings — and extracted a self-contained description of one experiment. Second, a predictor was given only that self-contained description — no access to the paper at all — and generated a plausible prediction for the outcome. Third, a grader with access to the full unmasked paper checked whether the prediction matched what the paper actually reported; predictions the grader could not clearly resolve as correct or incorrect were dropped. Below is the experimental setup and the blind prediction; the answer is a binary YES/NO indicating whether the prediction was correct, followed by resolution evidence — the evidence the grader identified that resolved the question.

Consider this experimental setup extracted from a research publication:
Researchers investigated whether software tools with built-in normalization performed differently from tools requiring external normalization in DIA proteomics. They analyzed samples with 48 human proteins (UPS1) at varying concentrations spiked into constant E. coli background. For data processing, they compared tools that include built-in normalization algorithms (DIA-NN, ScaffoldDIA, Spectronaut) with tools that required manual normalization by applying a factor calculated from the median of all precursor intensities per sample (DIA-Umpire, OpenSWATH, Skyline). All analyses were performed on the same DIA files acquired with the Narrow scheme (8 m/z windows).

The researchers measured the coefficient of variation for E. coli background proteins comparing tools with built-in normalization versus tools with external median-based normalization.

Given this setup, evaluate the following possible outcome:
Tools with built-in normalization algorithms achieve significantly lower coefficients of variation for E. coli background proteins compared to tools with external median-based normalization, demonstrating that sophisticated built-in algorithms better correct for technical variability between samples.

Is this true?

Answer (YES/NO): NO